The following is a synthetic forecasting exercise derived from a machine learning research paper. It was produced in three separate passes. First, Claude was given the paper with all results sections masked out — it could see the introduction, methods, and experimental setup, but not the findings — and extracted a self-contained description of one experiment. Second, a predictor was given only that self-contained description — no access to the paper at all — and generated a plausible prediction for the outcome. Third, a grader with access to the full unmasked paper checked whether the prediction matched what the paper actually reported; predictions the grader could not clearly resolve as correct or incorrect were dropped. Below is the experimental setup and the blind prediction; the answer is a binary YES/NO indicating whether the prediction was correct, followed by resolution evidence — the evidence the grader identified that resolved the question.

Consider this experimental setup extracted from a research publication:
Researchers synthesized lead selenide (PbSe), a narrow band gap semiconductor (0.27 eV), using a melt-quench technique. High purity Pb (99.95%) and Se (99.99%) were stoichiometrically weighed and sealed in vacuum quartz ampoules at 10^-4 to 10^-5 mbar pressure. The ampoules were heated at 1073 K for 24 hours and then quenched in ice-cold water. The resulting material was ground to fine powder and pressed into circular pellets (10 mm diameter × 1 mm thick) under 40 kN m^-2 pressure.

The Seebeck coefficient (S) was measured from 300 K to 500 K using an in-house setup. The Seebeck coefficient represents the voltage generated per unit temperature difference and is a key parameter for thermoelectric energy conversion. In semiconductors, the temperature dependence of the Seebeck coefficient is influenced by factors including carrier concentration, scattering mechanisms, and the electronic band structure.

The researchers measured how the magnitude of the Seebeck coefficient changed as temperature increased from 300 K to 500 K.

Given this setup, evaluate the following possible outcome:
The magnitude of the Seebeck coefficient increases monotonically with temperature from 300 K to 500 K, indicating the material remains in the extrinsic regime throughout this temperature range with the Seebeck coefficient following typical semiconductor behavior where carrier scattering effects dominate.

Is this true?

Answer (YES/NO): YES